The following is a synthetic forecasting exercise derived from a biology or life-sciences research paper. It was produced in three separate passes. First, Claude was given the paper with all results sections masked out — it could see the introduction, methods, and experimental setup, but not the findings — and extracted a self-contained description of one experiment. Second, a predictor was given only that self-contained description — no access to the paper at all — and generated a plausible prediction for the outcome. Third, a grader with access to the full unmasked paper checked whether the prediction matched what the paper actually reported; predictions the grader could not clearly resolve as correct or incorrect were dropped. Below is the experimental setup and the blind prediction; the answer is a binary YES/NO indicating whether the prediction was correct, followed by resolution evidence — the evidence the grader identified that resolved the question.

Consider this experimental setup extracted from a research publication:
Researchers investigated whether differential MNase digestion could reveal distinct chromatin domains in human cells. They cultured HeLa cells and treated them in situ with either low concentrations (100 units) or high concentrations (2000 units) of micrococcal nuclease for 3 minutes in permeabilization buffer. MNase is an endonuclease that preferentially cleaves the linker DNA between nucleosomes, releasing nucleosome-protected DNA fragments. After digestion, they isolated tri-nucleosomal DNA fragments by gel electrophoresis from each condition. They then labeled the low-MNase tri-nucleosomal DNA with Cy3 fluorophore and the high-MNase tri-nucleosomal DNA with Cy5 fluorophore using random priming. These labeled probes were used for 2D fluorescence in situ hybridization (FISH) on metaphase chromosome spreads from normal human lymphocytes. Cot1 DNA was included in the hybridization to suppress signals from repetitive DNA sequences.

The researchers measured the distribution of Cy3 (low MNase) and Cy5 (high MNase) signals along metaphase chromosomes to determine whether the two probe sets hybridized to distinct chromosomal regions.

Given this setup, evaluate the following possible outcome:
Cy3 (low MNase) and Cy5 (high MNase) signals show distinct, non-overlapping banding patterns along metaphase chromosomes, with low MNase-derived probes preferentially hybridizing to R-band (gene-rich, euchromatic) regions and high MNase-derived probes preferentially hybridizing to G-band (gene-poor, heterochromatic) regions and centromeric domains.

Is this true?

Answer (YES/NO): NO